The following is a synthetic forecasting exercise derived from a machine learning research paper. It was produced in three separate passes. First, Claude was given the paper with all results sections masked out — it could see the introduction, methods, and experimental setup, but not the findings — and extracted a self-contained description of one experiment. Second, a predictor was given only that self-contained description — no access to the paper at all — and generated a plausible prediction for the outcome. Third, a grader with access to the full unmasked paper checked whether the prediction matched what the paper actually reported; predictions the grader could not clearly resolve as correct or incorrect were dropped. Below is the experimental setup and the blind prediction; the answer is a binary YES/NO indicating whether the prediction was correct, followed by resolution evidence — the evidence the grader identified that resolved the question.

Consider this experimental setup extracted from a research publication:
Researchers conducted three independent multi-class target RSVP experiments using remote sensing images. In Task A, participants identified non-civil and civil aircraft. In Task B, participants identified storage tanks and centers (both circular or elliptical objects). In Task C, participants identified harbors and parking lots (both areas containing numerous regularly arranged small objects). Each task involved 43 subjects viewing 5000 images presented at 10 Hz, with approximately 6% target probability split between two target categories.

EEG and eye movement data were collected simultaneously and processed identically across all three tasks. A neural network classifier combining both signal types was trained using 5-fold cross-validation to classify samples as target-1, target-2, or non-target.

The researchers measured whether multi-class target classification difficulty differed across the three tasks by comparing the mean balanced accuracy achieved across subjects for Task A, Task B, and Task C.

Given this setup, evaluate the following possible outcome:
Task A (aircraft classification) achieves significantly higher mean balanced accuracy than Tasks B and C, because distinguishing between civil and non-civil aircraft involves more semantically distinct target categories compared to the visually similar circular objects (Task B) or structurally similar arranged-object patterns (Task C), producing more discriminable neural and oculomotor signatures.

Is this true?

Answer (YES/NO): NO